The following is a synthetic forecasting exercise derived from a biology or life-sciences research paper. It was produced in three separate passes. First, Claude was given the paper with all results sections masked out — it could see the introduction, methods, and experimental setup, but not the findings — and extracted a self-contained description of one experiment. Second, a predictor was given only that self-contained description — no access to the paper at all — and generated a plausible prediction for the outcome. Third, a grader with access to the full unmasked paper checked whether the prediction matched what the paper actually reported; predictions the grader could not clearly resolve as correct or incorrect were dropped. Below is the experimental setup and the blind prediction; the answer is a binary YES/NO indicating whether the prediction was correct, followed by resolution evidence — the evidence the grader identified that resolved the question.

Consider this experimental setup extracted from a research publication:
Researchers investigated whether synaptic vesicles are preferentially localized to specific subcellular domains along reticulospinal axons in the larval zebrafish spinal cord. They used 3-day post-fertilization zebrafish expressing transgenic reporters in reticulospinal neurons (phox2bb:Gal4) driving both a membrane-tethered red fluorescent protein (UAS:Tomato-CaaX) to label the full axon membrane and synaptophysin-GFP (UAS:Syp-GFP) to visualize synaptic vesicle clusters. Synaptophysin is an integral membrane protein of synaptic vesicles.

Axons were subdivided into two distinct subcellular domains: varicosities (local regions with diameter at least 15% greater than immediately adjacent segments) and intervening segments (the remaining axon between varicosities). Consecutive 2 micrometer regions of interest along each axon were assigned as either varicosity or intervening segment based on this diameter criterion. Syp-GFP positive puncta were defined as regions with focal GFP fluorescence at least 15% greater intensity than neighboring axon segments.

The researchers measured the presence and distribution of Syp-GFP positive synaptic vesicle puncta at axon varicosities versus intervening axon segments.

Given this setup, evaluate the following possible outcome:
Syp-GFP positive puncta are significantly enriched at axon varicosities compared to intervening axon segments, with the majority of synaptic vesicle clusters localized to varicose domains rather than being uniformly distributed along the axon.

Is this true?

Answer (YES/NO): YES